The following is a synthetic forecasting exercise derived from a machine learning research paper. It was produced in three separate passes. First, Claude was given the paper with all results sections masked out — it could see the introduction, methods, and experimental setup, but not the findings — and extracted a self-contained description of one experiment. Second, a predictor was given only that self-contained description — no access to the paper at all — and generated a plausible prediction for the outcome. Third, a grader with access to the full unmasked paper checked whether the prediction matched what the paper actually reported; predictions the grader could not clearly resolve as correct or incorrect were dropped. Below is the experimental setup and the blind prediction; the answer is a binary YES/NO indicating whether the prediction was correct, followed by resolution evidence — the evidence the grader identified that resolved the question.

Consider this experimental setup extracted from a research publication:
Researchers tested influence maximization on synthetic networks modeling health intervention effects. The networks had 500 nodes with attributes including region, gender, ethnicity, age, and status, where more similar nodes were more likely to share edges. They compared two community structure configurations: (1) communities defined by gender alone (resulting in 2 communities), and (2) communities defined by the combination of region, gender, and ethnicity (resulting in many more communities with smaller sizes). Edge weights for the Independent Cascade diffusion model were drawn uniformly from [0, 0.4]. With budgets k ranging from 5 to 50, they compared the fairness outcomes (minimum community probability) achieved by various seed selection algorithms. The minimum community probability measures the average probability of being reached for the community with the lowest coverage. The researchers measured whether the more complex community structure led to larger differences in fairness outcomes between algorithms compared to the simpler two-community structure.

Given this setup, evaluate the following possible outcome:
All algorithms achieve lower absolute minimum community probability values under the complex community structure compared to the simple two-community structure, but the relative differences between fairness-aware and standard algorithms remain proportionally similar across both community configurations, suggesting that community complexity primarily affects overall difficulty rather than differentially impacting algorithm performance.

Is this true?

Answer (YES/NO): NO